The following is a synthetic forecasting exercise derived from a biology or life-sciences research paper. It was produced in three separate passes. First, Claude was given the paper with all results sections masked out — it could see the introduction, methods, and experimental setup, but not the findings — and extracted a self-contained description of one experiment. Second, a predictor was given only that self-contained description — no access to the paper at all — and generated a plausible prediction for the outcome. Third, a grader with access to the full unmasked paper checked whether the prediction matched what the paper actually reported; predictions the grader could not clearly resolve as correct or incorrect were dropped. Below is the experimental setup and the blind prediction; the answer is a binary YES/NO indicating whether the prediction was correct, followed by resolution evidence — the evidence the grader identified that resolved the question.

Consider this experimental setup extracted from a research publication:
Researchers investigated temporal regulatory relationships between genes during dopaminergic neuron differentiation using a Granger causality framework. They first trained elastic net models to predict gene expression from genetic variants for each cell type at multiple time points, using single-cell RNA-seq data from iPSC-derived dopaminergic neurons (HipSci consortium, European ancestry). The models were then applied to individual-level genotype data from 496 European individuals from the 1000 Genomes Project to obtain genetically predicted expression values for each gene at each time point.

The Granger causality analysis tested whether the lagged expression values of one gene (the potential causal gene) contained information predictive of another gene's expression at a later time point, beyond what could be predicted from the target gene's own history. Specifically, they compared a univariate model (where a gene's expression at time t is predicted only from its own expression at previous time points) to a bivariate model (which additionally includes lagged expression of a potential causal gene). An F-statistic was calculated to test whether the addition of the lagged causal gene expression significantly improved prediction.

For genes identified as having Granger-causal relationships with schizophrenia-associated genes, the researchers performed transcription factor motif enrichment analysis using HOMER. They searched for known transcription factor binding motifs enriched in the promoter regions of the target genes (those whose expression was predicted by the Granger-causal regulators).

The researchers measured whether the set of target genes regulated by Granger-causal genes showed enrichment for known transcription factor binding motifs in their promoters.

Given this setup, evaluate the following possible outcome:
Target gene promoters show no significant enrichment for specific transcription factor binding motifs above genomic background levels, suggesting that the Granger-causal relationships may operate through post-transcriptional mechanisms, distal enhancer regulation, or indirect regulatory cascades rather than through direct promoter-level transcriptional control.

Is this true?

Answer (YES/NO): NO